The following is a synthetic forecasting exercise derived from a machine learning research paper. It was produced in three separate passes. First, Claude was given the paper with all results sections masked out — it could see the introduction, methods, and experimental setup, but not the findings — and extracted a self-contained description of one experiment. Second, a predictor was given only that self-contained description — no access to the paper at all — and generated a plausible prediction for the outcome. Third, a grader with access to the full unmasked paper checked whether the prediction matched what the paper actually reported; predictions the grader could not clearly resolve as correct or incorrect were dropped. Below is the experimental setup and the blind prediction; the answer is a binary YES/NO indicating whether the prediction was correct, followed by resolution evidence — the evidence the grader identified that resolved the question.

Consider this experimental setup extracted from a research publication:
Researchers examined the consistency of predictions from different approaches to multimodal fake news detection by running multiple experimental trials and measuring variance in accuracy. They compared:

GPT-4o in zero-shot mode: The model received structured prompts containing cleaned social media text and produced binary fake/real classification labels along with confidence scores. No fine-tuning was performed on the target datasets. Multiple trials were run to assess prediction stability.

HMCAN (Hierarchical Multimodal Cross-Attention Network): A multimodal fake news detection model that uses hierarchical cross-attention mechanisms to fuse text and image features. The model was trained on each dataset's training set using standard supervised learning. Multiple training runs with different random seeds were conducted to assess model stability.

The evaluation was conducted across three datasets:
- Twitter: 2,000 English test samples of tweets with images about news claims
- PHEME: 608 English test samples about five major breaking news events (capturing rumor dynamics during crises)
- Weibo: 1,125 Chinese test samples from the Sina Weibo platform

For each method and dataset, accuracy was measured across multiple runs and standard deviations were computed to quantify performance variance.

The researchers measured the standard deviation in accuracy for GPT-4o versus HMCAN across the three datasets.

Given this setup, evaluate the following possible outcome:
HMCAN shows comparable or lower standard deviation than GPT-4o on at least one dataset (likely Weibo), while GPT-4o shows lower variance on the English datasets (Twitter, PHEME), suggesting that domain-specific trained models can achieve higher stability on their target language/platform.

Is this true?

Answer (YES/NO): NO